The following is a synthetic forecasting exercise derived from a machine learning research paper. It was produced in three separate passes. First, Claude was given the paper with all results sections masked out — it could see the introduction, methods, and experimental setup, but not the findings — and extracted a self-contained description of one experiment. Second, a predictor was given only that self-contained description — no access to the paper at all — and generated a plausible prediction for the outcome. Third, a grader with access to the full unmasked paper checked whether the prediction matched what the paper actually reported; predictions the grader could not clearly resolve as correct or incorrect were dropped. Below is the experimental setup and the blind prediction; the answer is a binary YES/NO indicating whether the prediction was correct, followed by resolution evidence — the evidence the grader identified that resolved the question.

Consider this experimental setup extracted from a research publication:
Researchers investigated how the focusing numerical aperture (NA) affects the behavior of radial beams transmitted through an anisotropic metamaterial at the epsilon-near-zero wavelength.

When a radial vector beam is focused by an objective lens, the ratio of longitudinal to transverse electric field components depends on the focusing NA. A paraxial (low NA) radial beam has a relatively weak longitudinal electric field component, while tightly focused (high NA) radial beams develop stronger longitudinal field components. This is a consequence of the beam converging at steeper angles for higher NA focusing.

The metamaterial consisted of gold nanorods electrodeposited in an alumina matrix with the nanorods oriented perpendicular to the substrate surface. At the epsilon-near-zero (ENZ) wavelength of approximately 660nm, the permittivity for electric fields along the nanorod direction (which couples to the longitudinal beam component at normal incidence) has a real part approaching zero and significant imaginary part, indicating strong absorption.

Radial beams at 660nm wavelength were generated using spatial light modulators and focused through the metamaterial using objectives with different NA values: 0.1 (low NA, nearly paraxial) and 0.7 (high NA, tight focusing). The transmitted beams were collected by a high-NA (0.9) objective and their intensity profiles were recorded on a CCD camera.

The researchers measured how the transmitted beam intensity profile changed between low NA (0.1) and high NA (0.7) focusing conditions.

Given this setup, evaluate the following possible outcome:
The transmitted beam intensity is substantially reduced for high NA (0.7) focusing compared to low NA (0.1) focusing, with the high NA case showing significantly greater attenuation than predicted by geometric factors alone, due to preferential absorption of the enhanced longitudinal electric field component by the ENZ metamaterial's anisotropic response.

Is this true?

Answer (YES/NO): YES